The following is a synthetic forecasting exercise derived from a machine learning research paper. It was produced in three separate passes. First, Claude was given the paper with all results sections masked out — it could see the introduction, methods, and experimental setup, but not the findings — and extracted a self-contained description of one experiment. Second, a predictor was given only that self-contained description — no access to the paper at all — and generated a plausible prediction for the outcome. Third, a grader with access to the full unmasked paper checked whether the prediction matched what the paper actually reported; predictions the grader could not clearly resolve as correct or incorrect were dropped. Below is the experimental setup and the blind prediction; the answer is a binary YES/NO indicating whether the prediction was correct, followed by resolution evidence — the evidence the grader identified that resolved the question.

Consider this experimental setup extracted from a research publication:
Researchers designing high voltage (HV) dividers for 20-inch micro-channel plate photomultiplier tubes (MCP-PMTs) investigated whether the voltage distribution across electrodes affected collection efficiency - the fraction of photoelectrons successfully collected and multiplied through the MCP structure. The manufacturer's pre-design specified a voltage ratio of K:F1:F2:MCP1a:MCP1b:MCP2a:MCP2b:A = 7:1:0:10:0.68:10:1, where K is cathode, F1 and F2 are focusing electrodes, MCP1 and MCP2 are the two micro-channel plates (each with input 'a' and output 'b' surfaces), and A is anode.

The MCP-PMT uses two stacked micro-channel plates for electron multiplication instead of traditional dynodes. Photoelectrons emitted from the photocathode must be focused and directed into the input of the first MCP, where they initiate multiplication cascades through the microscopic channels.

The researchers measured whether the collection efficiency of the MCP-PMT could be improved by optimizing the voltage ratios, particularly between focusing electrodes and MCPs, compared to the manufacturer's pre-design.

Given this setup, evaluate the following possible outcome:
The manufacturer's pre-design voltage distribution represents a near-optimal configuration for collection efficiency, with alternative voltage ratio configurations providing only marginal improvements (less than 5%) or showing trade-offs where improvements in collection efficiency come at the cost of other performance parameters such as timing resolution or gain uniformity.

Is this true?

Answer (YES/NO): NO